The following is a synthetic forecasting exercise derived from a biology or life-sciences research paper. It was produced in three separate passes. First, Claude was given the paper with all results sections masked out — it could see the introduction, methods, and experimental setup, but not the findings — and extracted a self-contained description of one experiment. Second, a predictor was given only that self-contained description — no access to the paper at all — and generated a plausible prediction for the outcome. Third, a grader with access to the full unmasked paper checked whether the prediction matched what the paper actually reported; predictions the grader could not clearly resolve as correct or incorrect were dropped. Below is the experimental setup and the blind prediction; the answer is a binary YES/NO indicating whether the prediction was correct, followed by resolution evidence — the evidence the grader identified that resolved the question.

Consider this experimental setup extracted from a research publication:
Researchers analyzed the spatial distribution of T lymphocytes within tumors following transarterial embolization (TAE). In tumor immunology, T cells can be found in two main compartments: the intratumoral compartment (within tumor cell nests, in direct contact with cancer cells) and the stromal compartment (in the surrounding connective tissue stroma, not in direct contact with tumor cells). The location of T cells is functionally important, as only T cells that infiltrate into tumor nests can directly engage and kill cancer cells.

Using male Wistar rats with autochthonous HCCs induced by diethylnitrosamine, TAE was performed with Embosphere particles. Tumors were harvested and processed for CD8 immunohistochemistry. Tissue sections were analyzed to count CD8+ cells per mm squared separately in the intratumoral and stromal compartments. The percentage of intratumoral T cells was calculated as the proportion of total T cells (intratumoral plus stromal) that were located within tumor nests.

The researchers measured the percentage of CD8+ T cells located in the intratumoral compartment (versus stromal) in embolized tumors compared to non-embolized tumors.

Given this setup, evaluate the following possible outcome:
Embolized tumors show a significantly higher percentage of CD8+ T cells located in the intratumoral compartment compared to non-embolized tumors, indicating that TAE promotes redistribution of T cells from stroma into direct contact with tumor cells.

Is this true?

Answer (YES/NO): NO